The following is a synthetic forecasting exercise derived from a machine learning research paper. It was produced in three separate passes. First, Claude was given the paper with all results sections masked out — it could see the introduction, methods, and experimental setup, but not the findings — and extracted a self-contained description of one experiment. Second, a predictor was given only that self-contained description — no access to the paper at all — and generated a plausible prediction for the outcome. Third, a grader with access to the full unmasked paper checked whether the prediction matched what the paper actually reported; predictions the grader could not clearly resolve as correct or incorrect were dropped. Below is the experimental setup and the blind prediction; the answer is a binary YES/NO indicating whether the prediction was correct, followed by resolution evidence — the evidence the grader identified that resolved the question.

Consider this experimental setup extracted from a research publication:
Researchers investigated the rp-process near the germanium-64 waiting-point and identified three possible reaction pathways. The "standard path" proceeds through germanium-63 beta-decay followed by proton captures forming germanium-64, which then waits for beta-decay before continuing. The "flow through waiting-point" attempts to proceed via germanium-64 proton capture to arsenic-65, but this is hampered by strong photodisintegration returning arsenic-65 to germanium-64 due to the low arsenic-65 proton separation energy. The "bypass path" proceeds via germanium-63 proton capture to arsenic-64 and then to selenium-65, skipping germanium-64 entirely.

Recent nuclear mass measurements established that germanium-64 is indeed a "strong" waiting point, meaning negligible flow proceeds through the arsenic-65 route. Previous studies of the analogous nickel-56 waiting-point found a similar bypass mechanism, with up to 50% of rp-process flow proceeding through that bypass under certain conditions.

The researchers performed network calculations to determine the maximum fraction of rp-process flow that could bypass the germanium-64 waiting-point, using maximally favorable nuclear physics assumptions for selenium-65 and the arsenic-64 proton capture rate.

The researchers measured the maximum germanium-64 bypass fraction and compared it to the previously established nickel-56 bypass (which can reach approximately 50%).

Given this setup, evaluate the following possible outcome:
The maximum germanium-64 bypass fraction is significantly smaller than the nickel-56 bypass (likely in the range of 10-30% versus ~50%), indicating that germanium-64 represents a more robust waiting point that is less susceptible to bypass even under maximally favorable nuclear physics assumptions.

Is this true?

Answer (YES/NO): NO